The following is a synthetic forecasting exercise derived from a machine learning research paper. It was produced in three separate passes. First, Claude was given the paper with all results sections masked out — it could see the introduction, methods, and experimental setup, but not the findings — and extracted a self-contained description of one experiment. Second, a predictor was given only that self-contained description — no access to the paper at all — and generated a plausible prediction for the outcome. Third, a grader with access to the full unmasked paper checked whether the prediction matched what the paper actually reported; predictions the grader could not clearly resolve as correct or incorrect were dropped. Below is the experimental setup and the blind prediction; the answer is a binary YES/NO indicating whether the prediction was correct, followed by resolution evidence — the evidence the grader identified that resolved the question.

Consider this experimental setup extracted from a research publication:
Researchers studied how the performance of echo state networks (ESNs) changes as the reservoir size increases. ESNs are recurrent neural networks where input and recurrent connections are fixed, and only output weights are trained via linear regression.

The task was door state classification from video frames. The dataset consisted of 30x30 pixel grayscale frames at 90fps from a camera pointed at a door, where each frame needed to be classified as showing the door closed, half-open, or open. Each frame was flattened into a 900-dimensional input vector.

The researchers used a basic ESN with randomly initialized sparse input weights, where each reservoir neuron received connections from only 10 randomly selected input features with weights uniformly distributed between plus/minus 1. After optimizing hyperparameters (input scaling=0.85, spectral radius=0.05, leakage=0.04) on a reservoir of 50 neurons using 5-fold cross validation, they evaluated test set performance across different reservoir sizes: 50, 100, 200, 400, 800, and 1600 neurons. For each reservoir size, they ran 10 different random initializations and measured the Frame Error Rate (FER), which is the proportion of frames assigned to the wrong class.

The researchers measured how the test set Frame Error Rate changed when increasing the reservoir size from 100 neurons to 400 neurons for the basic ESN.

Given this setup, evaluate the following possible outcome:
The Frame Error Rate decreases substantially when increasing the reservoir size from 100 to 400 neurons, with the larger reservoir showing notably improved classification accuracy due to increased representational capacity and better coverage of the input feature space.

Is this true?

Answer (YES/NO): NO